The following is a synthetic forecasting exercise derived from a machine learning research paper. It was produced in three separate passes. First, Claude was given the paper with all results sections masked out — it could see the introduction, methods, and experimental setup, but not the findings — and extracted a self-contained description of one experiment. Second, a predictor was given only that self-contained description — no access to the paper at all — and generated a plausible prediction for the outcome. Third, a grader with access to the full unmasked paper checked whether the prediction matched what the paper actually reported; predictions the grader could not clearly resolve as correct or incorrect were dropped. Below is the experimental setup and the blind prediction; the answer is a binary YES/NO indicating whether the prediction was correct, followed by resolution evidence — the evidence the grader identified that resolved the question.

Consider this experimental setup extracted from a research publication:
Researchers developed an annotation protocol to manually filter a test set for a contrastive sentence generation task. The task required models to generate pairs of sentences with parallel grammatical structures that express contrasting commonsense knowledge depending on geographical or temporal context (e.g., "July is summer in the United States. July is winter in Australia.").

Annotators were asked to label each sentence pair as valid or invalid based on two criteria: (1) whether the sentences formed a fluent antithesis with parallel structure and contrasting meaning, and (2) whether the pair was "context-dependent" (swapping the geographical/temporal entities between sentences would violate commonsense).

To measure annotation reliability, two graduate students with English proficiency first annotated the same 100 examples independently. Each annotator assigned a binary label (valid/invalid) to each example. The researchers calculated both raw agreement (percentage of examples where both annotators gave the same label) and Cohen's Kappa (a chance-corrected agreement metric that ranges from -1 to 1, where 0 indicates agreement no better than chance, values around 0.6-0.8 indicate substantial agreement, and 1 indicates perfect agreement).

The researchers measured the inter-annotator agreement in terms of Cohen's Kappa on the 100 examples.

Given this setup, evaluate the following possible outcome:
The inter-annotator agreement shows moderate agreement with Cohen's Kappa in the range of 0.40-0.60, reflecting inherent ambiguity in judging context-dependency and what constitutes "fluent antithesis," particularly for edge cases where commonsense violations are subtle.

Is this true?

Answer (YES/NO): NO